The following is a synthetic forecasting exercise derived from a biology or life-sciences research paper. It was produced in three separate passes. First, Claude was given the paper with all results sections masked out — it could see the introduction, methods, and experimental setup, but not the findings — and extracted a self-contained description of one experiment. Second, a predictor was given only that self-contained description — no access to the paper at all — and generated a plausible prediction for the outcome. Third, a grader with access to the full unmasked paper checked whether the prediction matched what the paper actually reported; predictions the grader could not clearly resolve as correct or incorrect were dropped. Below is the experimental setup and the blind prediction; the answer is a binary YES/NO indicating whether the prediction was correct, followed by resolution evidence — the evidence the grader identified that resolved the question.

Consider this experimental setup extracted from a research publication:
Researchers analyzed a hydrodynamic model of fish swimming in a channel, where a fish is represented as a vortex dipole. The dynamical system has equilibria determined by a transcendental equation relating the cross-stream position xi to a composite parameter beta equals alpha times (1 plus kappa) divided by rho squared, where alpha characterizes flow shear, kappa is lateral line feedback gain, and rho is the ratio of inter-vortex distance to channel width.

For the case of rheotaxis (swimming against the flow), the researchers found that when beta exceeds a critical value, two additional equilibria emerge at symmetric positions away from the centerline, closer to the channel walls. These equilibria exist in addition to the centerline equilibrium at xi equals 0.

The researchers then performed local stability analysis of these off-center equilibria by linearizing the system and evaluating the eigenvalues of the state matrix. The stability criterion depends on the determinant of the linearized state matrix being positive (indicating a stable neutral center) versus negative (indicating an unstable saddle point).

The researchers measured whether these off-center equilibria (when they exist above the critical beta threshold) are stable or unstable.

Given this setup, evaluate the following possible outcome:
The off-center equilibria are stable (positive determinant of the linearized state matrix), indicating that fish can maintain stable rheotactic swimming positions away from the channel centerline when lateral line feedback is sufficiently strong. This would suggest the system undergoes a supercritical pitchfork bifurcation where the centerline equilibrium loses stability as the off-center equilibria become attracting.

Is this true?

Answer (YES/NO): NO